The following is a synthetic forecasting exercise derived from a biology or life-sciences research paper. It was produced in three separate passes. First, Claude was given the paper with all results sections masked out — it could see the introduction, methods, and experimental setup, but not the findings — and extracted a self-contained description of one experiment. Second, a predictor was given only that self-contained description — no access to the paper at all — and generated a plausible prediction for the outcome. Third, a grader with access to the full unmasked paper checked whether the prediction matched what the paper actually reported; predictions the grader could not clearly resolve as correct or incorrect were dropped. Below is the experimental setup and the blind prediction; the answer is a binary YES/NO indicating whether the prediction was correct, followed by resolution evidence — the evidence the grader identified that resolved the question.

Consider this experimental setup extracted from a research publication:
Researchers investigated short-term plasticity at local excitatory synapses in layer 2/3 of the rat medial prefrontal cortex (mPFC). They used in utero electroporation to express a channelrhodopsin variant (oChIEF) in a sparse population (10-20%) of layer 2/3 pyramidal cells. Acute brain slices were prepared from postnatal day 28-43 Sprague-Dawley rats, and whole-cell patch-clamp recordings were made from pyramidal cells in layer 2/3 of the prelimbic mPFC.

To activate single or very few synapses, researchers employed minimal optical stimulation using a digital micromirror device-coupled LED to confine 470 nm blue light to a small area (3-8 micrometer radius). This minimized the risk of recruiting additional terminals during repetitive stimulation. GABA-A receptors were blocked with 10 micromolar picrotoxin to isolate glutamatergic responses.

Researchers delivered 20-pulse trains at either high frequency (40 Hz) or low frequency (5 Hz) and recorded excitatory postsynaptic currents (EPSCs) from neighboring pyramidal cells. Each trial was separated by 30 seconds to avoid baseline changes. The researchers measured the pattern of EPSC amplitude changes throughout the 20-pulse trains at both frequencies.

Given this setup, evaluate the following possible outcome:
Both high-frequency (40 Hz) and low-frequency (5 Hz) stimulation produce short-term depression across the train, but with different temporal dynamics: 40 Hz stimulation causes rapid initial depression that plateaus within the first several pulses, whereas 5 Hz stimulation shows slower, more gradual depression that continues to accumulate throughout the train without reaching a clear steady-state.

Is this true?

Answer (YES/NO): NO